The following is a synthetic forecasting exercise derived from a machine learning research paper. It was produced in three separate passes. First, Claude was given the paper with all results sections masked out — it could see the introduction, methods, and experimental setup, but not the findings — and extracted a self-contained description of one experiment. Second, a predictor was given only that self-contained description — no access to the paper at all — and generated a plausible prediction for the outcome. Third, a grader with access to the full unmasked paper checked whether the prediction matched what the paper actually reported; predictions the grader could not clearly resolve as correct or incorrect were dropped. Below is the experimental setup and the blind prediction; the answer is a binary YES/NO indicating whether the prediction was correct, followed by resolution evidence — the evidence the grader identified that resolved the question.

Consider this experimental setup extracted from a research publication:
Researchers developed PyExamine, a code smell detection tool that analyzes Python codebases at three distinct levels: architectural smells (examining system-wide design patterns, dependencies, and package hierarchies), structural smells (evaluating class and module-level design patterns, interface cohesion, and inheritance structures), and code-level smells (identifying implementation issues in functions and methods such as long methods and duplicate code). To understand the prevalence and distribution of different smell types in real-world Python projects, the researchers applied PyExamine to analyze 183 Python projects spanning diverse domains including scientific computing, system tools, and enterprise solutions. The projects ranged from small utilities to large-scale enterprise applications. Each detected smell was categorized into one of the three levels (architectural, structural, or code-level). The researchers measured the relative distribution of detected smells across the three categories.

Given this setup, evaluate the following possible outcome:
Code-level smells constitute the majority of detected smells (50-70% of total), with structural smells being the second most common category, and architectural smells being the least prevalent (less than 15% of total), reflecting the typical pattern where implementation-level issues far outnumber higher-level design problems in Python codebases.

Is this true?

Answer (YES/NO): NO